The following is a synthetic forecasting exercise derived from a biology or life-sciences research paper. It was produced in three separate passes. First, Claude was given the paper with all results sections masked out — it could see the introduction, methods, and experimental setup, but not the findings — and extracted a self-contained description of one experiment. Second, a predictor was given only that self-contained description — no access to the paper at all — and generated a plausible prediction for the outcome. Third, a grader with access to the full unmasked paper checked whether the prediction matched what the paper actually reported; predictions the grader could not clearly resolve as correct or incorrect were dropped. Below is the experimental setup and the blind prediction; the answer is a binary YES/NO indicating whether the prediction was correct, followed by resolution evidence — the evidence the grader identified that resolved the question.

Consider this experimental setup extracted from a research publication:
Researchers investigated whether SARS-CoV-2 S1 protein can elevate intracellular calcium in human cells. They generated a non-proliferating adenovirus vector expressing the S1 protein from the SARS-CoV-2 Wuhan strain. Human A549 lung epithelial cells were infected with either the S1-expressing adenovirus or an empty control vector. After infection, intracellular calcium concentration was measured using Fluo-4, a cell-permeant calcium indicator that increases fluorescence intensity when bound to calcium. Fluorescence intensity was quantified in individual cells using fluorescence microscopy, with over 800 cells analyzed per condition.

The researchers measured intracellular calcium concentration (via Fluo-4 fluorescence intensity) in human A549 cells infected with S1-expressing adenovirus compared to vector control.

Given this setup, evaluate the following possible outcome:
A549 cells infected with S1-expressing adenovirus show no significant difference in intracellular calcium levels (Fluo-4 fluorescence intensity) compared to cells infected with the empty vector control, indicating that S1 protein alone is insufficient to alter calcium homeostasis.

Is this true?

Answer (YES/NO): NO